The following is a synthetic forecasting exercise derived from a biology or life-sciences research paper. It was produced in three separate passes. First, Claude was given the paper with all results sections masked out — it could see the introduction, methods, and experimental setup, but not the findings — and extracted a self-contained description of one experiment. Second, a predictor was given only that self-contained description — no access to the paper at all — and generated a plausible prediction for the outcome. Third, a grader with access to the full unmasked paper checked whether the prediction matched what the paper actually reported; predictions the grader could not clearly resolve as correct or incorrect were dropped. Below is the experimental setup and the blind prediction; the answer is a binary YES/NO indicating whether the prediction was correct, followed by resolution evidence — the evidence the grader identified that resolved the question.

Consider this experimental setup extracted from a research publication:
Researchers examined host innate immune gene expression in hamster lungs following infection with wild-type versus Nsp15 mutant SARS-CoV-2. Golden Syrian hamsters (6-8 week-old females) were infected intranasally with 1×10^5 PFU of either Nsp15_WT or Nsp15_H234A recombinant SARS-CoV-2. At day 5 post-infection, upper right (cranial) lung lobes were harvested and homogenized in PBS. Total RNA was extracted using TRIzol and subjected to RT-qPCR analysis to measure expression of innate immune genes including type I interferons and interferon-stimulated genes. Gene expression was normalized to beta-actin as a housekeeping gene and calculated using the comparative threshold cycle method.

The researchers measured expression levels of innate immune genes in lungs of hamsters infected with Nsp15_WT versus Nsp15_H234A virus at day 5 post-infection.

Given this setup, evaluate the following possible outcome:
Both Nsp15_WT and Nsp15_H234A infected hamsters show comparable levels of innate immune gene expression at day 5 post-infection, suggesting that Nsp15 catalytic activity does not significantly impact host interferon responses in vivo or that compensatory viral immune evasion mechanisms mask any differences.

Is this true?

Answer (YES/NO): NO